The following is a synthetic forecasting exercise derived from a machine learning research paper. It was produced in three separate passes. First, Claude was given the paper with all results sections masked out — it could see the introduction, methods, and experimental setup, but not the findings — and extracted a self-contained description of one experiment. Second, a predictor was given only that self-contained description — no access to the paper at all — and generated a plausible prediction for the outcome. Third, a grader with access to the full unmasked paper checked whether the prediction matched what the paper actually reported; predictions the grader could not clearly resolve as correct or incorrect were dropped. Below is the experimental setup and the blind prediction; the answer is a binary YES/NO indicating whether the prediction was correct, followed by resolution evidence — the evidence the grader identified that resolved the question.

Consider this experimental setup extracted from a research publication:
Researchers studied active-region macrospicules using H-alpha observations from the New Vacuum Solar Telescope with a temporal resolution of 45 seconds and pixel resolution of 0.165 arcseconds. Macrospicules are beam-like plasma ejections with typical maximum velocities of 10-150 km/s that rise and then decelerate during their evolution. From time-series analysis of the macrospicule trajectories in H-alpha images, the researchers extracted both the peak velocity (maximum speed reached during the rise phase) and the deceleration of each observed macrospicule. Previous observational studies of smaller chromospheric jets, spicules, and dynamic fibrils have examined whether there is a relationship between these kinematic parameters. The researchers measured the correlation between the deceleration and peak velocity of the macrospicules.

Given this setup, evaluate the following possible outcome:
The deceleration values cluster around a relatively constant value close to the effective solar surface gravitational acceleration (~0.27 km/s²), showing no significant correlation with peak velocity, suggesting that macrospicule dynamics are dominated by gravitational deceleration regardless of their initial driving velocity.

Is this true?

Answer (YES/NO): NO